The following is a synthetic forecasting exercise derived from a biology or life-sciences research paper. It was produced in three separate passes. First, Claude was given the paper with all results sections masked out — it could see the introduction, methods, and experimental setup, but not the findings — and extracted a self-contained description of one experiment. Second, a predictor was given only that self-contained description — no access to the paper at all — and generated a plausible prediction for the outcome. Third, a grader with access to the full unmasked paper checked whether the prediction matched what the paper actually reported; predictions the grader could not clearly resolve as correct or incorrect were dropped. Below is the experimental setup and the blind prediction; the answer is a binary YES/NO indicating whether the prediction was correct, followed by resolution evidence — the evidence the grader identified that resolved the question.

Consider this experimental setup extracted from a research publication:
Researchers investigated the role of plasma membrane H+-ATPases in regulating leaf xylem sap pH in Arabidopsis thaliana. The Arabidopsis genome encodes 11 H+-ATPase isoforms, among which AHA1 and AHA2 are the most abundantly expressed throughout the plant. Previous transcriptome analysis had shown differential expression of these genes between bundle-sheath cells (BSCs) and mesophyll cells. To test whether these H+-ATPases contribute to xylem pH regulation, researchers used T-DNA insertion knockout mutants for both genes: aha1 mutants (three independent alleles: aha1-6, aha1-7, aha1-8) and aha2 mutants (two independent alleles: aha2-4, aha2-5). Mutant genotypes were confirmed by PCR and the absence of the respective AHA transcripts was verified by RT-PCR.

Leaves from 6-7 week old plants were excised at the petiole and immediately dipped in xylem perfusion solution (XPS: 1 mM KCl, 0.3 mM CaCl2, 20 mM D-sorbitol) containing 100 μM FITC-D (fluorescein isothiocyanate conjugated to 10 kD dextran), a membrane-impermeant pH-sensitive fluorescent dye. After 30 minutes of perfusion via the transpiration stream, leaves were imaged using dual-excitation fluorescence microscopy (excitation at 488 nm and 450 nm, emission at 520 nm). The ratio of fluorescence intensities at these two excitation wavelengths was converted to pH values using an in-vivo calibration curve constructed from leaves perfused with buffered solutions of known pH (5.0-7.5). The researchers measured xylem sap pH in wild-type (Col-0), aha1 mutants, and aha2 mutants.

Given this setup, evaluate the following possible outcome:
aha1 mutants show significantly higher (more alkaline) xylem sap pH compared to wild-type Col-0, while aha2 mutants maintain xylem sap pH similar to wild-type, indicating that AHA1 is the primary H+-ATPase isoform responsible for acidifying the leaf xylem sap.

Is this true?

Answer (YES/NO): NO